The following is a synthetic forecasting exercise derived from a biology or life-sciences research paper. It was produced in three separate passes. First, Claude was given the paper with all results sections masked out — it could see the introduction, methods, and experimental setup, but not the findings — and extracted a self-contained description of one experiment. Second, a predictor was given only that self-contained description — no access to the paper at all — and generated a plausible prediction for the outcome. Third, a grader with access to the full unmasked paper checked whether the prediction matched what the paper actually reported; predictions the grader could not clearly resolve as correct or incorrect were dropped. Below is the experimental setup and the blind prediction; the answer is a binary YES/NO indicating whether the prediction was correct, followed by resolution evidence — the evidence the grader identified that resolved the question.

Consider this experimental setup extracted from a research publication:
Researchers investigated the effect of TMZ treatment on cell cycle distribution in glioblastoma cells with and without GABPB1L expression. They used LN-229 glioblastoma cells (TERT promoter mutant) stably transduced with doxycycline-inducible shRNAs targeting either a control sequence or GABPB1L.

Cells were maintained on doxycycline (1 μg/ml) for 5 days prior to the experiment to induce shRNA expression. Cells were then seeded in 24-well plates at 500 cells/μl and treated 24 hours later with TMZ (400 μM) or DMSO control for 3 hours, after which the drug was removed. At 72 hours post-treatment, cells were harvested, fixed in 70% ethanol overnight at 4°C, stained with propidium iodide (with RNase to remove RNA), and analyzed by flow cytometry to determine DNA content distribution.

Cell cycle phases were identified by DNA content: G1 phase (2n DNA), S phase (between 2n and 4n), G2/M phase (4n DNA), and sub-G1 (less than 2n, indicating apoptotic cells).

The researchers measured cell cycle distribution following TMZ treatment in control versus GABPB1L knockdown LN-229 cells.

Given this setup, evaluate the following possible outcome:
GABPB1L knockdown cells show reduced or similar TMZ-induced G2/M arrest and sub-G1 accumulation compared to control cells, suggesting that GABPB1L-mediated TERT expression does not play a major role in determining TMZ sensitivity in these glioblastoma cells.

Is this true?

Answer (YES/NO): NO